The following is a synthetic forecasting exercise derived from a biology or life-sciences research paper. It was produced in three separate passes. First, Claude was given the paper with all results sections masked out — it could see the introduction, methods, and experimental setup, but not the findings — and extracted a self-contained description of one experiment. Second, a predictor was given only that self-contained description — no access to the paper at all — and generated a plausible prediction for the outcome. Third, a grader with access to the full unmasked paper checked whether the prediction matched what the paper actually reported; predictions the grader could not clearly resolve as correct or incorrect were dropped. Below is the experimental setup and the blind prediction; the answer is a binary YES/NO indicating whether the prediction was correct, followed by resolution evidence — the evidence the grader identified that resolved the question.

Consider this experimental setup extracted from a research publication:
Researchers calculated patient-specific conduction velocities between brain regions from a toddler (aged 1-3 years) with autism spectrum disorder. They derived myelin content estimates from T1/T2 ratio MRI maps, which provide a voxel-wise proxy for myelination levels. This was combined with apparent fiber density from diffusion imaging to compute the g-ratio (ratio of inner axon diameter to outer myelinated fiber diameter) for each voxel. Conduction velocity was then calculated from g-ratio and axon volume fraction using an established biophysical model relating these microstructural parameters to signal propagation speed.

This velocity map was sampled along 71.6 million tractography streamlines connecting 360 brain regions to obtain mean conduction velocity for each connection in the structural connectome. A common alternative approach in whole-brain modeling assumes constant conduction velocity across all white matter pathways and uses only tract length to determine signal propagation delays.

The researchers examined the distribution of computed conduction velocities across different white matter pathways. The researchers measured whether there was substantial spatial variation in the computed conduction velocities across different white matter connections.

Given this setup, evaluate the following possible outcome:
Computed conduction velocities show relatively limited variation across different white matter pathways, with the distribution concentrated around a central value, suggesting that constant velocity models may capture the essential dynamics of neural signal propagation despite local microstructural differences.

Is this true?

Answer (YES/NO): NO